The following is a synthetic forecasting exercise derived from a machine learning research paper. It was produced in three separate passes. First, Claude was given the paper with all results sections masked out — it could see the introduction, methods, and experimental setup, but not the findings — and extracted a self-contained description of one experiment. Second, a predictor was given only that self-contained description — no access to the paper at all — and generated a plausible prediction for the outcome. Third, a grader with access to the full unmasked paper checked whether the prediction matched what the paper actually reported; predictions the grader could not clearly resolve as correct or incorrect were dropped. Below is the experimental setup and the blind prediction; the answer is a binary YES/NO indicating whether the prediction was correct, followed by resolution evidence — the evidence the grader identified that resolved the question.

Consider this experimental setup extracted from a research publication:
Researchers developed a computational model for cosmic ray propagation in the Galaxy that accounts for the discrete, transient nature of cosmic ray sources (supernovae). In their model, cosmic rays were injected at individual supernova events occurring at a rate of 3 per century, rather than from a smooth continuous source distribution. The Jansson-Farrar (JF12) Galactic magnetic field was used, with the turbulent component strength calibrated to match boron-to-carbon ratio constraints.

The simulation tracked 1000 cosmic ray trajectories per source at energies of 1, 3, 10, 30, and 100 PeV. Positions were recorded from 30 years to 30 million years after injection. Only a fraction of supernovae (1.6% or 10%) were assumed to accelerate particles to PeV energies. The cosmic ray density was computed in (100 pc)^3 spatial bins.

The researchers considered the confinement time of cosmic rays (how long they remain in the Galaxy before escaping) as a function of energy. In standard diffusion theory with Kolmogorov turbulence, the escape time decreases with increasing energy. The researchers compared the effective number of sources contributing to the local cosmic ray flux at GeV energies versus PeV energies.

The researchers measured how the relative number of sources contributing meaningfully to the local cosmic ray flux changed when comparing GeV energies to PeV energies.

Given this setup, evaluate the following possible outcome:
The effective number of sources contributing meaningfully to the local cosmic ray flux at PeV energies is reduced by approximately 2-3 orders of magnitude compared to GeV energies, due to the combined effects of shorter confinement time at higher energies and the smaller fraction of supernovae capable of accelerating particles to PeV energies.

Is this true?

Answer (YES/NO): NO